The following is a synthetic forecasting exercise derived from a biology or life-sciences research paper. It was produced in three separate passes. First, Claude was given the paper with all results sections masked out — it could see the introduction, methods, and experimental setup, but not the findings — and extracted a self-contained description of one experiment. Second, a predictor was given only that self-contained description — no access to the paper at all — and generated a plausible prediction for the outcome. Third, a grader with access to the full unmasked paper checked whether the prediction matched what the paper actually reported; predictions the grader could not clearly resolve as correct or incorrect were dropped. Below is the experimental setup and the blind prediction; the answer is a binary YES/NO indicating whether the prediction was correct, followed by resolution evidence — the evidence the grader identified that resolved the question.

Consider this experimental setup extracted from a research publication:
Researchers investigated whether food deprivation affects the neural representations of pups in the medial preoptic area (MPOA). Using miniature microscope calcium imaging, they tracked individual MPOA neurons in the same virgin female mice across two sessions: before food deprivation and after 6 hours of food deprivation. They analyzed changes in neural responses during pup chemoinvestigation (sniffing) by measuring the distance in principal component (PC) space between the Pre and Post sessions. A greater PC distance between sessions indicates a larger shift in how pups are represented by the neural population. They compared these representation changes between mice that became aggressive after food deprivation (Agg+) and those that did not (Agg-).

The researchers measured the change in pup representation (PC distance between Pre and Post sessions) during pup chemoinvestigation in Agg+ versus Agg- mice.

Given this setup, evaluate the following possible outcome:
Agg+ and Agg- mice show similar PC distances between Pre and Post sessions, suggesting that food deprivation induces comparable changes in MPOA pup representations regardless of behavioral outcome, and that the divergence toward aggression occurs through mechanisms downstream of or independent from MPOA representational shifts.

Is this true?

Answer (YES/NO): NO